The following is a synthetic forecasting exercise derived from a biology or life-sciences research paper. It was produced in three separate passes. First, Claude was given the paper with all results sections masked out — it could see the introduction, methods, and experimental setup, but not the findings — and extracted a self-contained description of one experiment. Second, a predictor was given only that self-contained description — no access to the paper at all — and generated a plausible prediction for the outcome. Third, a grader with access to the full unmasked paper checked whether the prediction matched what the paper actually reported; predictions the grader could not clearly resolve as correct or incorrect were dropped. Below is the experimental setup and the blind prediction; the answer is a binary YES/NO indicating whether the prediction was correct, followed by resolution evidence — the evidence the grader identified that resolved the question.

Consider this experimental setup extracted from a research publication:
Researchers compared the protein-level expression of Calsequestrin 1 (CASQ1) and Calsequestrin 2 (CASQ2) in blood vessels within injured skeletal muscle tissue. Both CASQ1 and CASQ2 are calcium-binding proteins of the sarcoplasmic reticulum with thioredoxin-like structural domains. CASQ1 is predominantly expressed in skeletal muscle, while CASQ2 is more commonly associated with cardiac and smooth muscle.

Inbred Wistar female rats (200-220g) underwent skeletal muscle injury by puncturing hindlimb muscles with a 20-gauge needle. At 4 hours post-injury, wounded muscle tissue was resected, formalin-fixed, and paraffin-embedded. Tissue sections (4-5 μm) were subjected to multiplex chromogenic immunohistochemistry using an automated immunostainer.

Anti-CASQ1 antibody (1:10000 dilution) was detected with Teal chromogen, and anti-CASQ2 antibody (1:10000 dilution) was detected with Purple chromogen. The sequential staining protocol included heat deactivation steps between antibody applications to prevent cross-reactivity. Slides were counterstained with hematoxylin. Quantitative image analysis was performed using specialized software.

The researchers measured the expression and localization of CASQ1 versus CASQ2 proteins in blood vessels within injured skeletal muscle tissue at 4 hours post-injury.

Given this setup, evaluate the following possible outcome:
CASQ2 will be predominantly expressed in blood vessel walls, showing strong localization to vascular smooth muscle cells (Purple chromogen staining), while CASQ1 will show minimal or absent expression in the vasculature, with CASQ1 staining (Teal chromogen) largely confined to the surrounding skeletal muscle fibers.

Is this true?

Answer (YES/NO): YES